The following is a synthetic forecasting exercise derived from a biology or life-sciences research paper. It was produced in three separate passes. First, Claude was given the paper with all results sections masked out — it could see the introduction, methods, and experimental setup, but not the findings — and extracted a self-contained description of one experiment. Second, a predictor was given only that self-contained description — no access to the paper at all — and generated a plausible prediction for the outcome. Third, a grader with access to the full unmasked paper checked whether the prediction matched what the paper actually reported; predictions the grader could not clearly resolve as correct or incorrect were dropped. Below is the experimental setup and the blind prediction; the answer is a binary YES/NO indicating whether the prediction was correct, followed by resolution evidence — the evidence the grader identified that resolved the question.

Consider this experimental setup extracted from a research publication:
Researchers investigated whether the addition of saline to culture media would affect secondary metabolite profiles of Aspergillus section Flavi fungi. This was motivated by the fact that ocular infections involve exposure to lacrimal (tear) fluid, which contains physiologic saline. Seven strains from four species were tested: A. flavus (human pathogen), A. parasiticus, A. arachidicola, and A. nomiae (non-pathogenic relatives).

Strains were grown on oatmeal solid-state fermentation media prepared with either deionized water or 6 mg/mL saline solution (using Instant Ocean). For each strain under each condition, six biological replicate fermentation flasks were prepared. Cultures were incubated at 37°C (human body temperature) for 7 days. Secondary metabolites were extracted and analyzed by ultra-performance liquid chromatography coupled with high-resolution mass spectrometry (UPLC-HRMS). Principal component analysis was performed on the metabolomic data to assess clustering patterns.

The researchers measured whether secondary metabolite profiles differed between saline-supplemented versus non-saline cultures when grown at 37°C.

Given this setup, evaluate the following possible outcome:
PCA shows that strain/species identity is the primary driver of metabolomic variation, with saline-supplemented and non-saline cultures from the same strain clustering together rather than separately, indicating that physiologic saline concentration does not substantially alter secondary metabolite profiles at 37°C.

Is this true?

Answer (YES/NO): YES